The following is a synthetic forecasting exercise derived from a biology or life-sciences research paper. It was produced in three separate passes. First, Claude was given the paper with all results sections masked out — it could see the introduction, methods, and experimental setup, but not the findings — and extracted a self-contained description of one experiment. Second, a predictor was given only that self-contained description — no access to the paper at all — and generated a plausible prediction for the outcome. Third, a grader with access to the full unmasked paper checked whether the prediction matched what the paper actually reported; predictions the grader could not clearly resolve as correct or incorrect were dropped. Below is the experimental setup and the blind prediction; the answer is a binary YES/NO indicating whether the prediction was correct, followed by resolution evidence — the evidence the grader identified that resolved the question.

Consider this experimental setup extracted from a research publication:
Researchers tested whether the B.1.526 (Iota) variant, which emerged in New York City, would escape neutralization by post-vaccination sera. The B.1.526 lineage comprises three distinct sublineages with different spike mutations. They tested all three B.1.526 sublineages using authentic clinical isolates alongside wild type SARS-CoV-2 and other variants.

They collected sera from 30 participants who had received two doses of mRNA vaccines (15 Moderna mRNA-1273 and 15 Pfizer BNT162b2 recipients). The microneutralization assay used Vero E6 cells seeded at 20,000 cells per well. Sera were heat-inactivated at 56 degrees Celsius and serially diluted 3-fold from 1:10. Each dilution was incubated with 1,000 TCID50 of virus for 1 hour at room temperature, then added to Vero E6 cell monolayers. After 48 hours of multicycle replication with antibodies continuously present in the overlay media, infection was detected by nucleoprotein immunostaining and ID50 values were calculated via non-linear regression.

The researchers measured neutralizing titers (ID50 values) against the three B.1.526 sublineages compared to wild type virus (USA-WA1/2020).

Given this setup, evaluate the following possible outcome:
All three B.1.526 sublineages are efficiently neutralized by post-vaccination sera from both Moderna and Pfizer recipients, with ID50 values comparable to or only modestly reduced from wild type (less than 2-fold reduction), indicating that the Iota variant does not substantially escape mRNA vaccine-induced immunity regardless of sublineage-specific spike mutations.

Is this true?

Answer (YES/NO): NO